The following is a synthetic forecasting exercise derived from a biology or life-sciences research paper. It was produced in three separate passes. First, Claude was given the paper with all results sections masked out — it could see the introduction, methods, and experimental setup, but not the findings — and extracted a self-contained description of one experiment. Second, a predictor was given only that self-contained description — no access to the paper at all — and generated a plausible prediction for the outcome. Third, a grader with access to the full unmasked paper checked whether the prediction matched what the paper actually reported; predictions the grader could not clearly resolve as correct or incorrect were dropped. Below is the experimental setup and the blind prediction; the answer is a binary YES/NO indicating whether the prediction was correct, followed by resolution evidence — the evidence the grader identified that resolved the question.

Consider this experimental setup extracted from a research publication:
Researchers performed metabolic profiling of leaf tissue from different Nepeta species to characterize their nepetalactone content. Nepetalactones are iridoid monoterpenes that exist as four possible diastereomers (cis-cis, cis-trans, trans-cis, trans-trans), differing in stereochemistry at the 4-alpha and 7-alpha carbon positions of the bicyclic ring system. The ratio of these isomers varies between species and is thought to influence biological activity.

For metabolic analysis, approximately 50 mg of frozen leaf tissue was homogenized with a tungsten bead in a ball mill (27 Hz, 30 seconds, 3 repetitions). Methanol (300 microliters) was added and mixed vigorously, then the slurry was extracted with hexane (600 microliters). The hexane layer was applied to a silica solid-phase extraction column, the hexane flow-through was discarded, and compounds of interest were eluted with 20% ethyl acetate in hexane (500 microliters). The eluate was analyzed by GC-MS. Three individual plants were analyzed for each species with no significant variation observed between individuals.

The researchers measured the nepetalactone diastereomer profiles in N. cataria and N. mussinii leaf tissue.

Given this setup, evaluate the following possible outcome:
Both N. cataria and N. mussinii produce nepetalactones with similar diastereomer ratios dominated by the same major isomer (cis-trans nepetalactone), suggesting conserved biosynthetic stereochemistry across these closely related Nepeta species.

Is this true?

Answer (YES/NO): NO